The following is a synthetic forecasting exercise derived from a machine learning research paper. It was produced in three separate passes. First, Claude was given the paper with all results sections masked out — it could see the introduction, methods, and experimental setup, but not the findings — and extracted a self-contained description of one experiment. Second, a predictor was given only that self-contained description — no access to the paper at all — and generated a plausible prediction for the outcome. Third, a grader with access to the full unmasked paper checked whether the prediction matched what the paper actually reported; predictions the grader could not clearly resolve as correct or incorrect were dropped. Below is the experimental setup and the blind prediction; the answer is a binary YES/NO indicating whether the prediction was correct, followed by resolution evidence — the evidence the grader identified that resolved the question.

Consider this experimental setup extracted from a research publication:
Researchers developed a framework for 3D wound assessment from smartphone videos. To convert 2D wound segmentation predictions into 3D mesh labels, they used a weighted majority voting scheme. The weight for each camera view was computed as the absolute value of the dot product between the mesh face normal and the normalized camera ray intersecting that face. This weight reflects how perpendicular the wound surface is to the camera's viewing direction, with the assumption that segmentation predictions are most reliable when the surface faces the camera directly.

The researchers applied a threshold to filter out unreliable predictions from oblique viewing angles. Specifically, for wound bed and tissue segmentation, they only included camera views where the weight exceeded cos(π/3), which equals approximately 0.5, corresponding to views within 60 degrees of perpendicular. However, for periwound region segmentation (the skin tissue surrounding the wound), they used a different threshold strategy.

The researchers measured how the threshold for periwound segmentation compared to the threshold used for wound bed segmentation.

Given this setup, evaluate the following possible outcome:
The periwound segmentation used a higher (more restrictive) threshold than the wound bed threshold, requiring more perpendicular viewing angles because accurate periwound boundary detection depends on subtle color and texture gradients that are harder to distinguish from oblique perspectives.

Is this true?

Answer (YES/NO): NO